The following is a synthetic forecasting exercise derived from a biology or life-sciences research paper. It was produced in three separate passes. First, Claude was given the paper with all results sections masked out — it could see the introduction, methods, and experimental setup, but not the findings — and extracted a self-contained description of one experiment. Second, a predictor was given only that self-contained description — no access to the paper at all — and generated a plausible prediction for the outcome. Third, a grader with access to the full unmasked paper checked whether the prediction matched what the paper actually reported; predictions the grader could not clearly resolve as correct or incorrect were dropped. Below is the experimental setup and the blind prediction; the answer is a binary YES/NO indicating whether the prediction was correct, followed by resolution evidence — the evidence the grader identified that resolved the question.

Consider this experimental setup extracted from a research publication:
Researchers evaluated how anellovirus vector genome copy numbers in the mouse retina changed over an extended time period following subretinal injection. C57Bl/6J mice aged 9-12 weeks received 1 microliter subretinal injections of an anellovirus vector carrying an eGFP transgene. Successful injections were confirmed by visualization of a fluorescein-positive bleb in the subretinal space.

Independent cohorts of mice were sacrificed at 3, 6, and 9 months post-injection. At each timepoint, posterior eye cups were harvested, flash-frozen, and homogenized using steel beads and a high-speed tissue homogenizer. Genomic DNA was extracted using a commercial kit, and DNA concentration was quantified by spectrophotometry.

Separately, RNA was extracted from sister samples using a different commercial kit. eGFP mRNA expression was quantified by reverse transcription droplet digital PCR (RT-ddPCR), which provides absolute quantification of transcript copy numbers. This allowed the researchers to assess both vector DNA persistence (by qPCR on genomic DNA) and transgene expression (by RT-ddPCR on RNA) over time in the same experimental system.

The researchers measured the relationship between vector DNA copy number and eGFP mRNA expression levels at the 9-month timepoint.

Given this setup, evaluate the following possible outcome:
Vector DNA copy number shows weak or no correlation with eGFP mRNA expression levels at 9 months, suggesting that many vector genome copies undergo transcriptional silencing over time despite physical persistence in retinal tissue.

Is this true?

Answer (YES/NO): NO